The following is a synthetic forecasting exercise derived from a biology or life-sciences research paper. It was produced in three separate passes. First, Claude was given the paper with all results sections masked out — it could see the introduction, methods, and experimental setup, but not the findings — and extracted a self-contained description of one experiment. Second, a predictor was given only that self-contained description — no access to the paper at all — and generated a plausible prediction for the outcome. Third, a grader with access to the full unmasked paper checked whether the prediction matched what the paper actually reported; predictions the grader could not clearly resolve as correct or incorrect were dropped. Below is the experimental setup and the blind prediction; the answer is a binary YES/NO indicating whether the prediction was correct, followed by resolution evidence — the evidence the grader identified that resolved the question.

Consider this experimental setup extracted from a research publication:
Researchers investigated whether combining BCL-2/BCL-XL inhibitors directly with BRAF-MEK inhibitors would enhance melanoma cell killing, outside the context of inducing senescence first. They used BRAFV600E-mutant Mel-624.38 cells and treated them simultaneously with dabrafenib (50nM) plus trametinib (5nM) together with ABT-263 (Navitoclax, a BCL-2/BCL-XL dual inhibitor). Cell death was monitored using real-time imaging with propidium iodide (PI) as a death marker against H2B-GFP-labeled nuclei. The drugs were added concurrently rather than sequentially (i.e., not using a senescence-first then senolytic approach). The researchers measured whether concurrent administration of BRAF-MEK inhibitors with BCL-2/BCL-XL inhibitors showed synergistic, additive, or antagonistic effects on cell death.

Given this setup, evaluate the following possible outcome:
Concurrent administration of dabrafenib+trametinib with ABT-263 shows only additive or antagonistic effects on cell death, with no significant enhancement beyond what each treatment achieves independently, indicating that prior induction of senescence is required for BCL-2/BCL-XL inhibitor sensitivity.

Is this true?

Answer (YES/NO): NO